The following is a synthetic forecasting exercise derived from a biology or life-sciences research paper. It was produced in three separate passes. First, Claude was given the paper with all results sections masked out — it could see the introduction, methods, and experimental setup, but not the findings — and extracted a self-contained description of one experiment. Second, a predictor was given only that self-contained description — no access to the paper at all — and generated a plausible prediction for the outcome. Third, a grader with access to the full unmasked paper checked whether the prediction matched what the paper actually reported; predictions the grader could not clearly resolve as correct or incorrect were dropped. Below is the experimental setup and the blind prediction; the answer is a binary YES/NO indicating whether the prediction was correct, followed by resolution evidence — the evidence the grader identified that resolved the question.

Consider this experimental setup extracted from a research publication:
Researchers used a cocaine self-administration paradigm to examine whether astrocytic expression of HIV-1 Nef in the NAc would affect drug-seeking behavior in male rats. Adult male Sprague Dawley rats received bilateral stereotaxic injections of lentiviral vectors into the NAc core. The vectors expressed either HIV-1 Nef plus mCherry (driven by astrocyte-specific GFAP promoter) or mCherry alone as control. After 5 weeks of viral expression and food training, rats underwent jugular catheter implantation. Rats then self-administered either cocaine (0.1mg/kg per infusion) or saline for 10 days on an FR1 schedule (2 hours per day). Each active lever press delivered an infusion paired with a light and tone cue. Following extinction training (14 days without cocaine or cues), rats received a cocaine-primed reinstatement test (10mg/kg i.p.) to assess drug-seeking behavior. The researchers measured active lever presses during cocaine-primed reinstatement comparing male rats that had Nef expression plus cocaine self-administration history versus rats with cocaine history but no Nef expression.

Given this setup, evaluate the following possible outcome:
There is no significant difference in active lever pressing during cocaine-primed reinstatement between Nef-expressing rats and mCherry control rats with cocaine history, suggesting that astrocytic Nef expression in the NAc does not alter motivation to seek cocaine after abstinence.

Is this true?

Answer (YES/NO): NO